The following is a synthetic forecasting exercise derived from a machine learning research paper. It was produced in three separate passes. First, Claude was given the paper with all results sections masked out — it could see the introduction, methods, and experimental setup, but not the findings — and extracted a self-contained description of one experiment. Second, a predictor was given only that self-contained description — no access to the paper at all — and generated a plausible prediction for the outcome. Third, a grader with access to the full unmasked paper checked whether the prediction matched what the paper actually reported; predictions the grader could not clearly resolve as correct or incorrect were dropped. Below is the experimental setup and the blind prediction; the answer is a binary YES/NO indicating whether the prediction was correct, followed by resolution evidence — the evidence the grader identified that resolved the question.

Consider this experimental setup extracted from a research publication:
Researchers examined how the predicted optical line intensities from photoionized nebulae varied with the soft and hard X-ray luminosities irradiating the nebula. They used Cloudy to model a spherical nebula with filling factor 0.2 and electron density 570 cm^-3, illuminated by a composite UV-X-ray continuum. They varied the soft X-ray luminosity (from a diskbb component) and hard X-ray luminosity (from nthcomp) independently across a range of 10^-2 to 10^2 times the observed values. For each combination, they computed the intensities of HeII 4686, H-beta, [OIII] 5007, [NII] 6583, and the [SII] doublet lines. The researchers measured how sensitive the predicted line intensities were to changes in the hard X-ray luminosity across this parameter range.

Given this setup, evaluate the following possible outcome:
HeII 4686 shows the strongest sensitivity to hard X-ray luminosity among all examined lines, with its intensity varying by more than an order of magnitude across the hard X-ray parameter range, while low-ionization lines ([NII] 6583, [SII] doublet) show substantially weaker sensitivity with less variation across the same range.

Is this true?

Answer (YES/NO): NO